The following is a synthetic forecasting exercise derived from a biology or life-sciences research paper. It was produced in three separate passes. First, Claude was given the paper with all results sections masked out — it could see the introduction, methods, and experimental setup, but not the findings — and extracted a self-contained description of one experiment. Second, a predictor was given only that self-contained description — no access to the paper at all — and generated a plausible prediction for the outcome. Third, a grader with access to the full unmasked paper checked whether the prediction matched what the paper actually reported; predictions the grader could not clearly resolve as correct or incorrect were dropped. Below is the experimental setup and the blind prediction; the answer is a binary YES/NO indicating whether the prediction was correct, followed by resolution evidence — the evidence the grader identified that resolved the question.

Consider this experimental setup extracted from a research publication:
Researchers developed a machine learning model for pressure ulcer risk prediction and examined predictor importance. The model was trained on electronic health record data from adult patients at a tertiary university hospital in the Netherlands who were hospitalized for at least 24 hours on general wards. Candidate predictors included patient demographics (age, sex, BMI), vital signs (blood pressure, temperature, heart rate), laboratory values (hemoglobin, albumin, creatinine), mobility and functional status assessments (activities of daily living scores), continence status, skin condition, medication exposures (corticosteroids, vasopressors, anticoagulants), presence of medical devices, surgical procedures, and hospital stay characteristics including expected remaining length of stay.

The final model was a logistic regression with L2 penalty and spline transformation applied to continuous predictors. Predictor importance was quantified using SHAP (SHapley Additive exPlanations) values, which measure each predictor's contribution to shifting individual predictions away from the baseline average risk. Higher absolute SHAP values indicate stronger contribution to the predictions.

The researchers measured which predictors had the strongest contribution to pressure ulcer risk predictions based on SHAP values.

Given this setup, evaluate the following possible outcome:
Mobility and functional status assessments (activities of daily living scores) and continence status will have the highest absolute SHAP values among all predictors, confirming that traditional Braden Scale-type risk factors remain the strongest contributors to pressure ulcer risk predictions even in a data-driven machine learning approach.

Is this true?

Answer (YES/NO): NO